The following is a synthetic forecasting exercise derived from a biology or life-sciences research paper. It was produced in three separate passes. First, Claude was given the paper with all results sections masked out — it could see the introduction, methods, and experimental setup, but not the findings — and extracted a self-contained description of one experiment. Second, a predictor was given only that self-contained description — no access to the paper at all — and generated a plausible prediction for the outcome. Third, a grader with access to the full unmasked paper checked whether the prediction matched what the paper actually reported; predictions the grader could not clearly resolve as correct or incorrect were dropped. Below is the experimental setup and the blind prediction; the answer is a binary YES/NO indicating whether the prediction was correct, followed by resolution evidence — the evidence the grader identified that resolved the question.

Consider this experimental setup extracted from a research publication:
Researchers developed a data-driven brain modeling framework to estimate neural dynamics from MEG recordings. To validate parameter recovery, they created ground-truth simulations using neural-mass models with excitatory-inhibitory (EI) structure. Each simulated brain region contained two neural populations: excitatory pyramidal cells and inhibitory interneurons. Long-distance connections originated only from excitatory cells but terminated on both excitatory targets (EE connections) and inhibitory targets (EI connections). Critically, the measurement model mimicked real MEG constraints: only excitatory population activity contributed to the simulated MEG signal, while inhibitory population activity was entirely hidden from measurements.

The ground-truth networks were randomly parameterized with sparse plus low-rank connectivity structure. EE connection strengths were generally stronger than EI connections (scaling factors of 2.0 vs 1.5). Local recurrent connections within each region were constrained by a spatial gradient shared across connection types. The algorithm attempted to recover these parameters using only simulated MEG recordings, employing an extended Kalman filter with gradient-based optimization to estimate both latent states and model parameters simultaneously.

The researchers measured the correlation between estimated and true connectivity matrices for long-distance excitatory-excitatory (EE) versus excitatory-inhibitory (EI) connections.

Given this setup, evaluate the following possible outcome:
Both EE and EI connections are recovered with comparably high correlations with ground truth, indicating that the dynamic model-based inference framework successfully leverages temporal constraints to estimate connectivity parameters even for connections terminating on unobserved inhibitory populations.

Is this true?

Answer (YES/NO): NO